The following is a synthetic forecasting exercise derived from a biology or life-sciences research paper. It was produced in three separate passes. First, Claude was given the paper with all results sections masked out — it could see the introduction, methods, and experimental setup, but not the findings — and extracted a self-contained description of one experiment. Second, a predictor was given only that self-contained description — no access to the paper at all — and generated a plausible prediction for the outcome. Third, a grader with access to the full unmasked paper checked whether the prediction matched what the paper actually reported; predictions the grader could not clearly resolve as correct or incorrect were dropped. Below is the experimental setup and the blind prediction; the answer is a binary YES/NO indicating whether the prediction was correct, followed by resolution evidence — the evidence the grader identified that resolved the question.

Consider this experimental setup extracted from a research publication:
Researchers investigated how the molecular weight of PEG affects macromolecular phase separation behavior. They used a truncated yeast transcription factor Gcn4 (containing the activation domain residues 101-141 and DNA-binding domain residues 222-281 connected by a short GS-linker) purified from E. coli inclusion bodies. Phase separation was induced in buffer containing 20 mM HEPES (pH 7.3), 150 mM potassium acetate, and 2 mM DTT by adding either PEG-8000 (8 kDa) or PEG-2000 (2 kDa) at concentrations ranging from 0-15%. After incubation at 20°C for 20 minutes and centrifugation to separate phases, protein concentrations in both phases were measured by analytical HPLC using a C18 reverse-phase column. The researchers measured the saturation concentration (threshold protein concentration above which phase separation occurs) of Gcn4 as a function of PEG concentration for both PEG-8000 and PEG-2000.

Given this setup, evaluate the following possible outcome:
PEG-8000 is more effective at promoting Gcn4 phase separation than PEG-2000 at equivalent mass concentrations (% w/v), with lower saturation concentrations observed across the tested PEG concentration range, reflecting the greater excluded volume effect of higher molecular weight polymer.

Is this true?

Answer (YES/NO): YES